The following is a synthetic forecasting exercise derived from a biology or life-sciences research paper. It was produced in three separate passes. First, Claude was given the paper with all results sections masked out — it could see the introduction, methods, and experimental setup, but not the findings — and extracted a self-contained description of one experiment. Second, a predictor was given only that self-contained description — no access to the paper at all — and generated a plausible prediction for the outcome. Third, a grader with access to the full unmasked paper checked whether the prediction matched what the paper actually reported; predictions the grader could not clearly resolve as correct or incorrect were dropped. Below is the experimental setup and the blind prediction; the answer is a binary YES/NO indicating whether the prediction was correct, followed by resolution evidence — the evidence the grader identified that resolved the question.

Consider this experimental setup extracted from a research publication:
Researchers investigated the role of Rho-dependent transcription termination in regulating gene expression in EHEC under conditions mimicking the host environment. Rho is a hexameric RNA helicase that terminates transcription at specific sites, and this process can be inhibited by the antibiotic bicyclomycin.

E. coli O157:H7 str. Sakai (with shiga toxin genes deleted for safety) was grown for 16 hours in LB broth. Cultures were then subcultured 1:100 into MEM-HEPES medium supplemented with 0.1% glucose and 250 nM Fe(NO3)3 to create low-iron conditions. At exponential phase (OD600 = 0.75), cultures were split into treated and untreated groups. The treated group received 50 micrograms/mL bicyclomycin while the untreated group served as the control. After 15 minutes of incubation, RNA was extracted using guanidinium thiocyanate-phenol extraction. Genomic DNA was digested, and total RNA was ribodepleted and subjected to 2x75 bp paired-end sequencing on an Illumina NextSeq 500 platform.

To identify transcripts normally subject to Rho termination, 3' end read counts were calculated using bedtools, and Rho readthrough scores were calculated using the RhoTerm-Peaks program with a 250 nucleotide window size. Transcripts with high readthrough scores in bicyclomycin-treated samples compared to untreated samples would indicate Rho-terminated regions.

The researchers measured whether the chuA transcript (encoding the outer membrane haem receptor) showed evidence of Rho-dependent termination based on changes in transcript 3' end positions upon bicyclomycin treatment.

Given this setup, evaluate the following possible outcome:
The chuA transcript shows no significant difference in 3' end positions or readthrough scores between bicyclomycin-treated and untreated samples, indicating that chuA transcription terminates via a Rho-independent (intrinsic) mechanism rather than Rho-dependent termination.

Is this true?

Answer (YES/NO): NO